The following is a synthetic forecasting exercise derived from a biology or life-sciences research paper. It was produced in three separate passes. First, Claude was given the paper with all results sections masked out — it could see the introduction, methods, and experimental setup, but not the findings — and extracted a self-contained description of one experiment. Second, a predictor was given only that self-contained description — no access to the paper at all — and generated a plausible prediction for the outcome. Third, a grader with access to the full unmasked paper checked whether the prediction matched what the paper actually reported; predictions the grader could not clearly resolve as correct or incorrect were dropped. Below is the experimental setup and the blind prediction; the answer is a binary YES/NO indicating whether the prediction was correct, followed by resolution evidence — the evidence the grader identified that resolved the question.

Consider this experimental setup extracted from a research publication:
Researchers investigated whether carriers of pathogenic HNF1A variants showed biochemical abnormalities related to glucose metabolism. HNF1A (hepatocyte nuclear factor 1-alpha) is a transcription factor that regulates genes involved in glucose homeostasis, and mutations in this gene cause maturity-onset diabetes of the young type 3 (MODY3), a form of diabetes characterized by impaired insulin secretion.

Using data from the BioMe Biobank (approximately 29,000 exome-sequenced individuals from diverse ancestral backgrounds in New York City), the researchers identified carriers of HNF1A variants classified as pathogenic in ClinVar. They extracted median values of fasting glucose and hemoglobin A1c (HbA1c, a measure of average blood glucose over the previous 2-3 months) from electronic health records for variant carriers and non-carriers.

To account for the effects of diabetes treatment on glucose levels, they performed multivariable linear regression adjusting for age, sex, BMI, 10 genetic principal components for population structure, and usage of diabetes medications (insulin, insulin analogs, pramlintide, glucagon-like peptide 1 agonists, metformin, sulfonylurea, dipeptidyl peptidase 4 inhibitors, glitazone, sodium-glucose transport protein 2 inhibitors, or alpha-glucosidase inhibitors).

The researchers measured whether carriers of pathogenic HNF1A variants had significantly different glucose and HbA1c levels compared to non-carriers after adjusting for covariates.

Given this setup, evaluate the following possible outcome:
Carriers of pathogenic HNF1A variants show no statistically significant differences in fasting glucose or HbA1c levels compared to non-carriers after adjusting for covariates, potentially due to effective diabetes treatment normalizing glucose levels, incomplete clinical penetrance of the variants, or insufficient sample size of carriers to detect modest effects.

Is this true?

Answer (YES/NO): NO